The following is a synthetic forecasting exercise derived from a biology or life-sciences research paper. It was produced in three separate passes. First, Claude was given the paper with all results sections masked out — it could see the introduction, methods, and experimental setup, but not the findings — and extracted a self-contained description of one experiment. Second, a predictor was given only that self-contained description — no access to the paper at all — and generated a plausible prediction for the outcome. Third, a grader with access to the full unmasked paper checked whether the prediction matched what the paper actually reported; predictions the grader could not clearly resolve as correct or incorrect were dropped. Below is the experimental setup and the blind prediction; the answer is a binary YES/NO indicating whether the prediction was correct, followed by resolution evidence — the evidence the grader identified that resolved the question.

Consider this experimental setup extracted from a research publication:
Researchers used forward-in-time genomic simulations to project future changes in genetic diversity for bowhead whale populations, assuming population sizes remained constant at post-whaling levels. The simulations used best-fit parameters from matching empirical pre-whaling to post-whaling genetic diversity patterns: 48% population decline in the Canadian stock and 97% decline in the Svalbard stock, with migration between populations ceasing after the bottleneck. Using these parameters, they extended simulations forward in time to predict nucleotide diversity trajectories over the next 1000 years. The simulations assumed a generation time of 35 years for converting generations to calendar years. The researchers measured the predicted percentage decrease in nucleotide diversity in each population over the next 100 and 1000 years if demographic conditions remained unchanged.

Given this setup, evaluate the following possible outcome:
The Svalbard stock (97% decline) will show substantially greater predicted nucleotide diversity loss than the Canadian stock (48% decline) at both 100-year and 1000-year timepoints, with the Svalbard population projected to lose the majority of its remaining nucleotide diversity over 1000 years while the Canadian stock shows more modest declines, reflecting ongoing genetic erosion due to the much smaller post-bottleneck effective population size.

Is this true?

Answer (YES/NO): NO